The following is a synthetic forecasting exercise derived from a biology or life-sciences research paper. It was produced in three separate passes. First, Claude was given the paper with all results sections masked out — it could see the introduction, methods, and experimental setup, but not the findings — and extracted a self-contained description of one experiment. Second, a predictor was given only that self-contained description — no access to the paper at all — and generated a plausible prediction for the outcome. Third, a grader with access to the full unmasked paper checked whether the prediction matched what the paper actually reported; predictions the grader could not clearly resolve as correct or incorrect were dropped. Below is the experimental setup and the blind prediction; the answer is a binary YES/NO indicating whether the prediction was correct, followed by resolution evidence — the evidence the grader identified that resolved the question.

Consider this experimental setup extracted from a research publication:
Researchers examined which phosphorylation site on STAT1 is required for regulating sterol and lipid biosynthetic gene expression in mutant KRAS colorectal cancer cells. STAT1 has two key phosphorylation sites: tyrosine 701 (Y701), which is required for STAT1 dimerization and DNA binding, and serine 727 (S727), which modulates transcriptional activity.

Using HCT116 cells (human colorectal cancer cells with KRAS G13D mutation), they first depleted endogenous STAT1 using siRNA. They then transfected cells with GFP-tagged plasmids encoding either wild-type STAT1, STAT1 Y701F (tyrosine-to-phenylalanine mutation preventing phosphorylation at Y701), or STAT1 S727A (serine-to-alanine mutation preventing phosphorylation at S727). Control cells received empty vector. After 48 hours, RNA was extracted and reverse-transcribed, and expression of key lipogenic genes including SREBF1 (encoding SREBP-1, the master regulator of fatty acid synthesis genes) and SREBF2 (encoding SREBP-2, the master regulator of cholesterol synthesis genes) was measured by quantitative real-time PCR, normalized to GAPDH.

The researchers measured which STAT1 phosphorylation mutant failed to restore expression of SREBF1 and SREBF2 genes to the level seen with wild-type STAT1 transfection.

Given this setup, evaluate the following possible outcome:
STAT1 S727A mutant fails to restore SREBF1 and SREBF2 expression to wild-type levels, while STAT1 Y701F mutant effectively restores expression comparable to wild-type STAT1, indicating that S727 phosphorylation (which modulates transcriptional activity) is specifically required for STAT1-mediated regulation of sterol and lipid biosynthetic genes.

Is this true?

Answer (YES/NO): YES